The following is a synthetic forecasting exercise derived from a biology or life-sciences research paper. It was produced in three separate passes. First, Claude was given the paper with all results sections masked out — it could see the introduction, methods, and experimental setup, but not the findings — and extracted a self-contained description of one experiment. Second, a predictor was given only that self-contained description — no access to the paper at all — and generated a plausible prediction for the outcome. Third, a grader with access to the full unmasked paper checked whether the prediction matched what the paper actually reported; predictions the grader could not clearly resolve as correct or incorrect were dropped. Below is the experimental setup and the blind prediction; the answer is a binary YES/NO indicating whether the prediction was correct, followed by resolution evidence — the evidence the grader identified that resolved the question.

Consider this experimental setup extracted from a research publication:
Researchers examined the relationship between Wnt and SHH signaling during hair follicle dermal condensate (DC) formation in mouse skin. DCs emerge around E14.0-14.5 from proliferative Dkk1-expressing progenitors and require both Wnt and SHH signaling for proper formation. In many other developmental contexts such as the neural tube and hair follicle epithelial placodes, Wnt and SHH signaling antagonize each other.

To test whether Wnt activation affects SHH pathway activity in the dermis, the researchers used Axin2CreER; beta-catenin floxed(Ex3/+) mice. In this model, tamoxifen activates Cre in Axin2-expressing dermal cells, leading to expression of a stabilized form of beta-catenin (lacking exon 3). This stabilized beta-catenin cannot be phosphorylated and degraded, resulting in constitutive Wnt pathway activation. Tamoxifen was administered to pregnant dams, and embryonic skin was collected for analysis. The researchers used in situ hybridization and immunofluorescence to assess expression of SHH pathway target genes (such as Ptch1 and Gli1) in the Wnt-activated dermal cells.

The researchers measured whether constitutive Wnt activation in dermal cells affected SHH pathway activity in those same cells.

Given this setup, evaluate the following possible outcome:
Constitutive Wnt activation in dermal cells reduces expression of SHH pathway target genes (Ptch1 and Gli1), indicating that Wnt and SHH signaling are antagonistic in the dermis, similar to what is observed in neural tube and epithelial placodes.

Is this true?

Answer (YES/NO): NO